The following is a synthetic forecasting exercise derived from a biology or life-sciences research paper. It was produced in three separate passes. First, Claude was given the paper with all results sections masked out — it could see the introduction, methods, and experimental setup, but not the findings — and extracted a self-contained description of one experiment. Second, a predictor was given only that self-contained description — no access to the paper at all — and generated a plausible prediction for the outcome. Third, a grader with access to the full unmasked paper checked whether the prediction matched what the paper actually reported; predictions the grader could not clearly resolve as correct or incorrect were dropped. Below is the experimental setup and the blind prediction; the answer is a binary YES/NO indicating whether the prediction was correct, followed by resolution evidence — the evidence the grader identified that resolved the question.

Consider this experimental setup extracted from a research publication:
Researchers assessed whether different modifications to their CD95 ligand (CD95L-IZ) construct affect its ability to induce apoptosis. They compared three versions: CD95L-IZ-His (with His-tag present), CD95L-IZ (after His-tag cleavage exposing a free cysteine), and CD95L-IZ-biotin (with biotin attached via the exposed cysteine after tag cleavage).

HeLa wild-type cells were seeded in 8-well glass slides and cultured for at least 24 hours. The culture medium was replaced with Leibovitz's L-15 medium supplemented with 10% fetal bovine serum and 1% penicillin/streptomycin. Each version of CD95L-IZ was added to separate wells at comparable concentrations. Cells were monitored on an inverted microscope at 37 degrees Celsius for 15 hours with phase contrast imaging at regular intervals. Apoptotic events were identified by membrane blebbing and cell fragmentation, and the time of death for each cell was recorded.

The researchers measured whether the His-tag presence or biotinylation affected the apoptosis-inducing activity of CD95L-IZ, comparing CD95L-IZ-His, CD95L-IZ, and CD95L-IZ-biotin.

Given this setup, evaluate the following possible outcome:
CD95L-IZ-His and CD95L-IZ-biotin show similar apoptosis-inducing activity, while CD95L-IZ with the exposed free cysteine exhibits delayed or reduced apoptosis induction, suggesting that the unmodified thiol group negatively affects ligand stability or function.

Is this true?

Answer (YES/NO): NO